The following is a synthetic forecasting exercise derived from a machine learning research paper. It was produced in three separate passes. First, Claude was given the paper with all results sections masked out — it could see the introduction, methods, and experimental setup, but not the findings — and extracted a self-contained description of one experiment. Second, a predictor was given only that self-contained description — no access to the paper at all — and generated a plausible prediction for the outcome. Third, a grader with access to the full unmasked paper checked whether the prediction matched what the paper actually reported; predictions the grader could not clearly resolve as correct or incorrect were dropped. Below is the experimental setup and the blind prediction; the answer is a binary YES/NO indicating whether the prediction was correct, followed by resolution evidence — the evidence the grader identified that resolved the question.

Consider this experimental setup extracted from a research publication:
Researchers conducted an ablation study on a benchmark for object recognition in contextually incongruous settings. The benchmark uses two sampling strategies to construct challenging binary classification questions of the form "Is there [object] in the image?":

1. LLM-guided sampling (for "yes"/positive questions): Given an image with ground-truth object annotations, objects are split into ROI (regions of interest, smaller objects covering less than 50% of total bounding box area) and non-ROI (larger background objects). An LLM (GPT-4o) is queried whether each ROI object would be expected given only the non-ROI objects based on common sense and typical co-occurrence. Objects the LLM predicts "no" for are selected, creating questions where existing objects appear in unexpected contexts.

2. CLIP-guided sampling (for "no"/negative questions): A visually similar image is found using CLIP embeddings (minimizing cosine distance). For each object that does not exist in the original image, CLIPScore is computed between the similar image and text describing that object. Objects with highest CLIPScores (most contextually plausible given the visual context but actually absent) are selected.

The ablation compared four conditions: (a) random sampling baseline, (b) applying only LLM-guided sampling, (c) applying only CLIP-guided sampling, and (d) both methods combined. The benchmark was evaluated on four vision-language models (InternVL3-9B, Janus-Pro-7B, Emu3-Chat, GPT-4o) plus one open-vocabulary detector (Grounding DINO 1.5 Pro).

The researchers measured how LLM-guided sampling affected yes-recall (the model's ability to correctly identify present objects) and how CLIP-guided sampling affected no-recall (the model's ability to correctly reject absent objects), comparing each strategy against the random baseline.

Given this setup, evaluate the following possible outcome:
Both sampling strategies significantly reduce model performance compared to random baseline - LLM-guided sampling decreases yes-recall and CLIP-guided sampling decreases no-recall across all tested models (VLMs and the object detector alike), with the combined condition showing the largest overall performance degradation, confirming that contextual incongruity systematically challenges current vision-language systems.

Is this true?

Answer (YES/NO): NO